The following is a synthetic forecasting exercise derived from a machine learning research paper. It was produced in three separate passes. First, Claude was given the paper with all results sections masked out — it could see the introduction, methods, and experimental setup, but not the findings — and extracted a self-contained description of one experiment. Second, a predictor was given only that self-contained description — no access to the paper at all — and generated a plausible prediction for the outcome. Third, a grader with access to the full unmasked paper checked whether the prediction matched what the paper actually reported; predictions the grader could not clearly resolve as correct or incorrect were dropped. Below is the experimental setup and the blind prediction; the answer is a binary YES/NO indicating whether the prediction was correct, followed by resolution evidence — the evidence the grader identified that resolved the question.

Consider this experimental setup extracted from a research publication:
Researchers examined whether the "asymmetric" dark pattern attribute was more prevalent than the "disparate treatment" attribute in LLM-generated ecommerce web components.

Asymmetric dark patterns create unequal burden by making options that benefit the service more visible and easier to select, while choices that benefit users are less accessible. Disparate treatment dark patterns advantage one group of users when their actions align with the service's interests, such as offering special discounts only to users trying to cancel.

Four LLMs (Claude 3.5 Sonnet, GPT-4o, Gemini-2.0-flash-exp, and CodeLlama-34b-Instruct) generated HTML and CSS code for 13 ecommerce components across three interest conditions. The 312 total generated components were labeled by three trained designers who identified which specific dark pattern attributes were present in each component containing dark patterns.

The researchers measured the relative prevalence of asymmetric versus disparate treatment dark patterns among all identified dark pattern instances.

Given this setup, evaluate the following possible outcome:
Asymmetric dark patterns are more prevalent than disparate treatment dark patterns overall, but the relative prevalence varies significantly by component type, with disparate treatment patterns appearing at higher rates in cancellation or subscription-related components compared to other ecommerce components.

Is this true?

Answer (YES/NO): NO